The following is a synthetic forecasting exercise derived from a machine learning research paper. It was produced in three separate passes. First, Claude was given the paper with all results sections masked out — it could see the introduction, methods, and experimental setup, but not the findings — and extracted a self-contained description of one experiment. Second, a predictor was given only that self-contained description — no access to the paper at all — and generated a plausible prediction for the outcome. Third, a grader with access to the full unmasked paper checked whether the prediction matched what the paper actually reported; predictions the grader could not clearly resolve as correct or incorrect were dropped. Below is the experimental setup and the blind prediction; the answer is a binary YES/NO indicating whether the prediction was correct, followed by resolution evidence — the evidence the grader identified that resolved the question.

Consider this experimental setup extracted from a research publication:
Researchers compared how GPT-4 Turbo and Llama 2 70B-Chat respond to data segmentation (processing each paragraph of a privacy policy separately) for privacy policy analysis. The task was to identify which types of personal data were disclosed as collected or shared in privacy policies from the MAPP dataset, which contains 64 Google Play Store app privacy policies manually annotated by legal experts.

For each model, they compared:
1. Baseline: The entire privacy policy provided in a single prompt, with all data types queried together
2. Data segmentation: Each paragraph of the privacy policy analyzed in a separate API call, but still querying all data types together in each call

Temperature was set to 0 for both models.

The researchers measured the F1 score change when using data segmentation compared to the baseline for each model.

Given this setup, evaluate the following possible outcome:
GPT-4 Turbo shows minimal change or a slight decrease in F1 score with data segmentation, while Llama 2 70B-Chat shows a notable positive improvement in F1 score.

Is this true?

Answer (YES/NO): NO